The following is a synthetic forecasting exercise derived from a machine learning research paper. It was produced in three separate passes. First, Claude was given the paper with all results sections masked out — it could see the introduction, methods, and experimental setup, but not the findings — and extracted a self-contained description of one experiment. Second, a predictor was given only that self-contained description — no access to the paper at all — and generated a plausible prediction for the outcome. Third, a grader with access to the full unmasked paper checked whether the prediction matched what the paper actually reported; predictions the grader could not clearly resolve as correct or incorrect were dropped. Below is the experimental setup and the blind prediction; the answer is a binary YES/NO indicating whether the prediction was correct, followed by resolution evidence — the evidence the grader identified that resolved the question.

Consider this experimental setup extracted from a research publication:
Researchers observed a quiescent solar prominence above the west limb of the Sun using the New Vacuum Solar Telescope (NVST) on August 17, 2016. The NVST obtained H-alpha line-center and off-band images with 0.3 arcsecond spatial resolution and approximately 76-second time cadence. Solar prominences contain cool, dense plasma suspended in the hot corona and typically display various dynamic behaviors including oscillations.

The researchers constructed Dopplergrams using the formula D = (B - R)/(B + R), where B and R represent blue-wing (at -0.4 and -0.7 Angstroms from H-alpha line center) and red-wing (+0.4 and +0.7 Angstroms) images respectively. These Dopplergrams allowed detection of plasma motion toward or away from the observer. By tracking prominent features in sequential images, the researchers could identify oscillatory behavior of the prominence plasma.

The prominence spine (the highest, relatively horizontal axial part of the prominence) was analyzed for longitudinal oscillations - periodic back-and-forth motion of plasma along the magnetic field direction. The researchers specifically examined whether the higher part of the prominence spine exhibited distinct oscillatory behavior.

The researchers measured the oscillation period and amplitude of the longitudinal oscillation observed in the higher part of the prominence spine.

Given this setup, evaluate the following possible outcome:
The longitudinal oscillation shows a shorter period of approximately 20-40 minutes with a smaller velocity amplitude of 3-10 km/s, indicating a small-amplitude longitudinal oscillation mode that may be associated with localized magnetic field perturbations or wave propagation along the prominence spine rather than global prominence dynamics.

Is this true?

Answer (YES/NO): NO